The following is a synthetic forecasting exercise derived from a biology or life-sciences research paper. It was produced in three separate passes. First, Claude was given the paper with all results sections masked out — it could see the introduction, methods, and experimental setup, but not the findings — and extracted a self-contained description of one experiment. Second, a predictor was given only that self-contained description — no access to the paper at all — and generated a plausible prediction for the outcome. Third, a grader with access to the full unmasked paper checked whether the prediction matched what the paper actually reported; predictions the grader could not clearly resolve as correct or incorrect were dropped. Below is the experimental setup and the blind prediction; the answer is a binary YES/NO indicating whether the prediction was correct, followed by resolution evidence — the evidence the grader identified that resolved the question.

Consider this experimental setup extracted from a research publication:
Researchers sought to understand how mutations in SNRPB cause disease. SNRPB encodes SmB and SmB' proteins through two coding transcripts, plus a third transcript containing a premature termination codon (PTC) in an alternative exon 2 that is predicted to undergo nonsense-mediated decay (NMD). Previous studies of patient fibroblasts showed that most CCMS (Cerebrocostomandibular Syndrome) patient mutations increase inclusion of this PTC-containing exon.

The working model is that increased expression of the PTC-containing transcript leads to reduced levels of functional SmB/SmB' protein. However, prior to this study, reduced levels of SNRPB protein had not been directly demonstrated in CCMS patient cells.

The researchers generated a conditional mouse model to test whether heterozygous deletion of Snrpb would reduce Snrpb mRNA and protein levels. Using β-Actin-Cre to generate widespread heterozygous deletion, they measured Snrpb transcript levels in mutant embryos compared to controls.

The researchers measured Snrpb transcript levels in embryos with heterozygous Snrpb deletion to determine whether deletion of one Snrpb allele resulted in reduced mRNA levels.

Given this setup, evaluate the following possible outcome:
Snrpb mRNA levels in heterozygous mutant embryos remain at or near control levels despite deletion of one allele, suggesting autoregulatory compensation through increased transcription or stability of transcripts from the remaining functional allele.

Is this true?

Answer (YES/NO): NO